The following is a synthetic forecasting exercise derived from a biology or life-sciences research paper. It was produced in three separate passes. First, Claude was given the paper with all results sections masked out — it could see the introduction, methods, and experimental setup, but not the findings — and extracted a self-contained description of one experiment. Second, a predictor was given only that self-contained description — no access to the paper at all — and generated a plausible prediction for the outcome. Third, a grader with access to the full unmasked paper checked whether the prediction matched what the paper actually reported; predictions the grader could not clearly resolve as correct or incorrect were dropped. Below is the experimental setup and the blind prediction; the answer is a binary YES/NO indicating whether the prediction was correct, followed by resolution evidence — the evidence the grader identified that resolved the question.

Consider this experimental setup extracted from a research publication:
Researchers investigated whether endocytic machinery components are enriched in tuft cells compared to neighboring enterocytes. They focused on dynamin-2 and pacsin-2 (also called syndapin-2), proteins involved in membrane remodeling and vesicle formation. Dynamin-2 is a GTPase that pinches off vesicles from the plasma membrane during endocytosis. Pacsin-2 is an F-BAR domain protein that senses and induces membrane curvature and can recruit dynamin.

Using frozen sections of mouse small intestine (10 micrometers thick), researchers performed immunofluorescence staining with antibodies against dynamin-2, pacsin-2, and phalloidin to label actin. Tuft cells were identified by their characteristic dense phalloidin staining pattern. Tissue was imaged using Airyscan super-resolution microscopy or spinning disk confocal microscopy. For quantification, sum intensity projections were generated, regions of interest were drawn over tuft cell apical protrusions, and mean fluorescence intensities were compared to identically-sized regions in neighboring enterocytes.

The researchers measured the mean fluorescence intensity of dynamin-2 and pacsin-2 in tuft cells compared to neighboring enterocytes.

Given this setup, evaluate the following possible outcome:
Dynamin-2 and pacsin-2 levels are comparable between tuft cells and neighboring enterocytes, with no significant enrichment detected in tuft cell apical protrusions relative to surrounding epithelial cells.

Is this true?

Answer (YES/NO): NO